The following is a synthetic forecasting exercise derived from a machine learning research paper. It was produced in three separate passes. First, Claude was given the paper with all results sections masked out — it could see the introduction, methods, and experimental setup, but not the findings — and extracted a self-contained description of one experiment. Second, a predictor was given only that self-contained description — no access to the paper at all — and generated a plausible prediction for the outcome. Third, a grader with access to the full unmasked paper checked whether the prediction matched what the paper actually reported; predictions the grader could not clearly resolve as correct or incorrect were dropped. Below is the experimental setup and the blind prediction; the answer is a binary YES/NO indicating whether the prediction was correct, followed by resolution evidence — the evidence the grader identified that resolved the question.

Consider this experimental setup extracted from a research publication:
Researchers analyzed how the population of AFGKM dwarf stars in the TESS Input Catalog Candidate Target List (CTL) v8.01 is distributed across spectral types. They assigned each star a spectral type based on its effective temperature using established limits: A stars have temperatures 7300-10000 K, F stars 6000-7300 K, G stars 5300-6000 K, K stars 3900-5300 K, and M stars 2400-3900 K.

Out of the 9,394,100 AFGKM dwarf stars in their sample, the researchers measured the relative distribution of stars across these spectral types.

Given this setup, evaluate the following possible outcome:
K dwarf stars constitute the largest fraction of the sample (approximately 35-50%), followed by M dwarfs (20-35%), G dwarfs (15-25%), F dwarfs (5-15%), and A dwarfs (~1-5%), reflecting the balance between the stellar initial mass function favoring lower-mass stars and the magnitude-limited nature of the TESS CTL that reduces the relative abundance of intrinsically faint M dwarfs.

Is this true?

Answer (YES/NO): NO